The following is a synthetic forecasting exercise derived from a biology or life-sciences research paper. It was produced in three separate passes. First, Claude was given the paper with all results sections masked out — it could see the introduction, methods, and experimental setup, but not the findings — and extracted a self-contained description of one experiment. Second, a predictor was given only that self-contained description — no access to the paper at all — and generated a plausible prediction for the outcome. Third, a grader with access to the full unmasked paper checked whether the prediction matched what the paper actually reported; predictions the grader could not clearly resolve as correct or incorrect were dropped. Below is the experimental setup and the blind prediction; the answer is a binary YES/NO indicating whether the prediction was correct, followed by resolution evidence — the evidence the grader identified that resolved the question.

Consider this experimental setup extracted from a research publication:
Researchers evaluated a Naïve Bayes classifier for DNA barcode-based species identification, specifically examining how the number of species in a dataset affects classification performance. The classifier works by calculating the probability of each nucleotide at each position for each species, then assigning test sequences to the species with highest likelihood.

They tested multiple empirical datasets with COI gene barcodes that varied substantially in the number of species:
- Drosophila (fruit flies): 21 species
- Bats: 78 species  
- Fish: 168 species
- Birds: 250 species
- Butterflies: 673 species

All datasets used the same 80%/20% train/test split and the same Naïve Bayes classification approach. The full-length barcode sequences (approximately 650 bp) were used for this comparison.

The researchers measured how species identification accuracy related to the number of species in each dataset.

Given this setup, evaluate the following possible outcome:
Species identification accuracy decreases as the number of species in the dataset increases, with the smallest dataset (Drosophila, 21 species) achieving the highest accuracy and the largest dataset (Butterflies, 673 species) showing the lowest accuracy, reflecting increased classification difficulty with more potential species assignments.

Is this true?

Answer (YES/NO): NO